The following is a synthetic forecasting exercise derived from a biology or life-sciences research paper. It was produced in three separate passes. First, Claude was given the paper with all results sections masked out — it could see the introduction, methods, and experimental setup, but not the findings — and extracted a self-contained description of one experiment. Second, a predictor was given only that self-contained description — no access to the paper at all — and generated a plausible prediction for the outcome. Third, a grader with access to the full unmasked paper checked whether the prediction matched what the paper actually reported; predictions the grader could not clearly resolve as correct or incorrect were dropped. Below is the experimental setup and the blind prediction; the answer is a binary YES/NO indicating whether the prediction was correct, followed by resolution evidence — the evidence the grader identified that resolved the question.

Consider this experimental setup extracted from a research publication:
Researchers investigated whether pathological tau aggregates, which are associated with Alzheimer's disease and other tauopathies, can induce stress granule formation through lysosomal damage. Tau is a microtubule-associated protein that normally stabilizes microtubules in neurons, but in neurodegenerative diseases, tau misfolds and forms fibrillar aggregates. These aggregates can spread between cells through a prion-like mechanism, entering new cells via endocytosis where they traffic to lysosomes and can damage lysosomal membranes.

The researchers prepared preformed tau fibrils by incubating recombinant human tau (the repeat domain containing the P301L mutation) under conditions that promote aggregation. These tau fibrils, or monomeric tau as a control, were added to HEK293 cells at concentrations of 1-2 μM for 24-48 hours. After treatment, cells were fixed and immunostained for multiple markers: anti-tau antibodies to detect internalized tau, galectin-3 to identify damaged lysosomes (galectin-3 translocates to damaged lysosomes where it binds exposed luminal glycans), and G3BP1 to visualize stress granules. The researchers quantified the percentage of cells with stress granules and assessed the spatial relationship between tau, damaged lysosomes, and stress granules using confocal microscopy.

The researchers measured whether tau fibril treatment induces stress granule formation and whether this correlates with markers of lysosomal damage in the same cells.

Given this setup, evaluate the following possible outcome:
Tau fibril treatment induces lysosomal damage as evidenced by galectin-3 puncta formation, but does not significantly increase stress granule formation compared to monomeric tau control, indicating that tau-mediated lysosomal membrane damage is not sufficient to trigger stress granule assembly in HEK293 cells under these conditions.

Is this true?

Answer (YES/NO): NO